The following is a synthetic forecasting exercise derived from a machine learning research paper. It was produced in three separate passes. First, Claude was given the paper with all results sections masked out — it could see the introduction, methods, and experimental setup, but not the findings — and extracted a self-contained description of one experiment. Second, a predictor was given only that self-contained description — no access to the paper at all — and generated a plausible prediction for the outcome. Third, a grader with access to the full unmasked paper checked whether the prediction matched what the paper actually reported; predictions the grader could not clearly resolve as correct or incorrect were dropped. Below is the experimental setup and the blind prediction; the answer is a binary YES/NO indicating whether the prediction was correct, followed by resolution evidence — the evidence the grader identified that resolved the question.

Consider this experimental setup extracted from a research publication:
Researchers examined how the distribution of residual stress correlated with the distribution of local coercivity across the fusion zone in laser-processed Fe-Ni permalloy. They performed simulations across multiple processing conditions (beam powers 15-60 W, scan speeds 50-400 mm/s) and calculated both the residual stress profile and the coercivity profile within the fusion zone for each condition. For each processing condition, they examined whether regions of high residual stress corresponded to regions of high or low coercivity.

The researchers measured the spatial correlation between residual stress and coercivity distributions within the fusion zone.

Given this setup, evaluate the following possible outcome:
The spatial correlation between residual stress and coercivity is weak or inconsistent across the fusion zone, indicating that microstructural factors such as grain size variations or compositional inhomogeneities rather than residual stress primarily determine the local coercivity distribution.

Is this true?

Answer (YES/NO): NO